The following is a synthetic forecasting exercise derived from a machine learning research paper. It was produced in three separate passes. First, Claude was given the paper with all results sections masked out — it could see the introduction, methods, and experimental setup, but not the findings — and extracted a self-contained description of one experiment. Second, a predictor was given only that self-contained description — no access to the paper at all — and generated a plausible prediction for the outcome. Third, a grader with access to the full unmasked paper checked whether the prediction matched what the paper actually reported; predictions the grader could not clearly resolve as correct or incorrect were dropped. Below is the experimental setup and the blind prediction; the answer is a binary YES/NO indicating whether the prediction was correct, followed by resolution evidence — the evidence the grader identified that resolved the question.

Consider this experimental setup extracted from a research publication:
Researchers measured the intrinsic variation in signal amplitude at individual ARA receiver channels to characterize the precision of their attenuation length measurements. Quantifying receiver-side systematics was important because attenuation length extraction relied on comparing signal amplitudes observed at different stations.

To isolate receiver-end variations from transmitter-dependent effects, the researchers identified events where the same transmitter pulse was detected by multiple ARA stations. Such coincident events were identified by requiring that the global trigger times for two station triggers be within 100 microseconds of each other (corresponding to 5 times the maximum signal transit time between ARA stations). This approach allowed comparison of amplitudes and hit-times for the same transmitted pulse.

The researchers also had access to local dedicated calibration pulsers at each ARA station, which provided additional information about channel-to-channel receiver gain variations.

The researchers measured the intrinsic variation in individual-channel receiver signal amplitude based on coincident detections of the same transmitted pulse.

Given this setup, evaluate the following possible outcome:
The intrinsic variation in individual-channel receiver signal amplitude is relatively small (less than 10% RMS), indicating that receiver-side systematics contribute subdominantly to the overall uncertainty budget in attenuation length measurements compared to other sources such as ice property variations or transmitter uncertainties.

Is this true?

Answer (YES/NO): NO